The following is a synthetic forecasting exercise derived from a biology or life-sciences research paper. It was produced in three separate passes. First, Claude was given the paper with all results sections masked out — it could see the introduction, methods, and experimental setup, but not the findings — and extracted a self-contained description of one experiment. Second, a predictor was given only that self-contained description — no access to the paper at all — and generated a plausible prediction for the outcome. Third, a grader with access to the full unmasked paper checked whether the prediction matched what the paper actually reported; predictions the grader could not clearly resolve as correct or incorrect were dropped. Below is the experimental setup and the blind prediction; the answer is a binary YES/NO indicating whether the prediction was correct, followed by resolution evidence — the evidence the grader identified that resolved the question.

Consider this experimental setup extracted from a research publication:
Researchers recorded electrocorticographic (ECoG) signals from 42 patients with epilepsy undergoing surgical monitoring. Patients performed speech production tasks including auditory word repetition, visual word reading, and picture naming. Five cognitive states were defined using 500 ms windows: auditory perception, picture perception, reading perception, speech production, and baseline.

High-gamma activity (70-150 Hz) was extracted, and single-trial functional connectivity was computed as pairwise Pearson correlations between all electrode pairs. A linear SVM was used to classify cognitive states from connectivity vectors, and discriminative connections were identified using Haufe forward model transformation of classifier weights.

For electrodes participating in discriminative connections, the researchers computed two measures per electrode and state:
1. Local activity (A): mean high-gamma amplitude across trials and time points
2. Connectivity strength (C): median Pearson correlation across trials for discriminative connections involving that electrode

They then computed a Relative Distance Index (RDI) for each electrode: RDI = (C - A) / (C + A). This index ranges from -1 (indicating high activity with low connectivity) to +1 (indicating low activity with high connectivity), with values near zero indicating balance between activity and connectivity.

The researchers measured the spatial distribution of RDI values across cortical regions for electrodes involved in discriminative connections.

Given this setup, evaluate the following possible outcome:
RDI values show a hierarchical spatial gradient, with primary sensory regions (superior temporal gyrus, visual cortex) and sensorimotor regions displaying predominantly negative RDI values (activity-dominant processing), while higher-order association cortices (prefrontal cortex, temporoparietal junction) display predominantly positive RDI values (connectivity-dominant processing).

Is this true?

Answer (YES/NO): NO